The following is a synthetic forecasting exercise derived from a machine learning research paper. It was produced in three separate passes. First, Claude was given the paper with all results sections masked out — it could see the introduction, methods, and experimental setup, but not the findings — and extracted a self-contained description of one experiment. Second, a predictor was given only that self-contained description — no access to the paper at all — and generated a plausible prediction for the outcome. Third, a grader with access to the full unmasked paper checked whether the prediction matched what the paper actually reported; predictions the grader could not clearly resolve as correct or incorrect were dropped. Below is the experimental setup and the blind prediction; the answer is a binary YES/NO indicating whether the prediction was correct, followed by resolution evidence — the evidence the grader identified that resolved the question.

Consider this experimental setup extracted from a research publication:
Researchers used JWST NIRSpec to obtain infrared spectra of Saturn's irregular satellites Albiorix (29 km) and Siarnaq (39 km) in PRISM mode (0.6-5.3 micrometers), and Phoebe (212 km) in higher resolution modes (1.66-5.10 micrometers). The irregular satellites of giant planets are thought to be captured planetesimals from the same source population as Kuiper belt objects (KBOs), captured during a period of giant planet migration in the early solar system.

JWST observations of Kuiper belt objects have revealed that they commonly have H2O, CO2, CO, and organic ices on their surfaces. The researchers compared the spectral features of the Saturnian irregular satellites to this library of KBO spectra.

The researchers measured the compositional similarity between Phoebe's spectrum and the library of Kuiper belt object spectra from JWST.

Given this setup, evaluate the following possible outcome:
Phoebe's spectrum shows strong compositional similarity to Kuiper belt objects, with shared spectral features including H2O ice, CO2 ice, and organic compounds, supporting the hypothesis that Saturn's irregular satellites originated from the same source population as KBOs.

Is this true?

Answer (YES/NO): NO